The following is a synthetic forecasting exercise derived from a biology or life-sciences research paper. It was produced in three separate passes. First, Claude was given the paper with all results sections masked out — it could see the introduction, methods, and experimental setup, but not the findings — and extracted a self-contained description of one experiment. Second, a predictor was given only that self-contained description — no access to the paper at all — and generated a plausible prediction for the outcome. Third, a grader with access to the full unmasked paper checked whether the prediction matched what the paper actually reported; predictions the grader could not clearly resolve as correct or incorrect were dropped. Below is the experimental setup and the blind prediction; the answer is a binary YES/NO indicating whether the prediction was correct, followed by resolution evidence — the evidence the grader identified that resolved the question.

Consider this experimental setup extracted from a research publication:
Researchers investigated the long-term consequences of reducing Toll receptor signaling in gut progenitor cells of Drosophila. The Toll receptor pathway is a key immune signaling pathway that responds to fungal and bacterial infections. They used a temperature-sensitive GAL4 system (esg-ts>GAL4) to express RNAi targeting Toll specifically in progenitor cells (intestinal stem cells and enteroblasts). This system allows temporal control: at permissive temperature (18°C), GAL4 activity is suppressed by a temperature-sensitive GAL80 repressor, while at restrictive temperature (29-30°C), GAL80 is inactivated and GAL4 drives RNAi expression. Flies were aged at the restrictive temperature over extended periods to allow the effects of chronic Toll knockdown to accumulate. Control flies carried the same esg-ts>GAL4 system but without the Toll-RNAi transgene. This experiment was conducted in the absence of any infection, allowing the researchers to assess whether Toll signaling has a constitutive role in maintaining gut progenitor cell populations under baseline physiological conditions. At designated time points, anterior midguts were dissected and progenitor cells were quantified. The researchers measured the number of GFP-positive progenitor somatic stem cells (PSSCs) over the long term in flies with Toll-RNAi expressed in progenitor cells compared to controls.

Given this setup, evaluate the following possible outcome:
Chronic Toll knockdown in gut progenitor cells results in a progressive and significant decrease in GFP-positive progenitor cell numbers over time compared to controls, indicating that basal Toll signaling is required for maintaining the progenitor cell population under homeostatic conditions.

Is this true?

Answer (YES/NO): YES